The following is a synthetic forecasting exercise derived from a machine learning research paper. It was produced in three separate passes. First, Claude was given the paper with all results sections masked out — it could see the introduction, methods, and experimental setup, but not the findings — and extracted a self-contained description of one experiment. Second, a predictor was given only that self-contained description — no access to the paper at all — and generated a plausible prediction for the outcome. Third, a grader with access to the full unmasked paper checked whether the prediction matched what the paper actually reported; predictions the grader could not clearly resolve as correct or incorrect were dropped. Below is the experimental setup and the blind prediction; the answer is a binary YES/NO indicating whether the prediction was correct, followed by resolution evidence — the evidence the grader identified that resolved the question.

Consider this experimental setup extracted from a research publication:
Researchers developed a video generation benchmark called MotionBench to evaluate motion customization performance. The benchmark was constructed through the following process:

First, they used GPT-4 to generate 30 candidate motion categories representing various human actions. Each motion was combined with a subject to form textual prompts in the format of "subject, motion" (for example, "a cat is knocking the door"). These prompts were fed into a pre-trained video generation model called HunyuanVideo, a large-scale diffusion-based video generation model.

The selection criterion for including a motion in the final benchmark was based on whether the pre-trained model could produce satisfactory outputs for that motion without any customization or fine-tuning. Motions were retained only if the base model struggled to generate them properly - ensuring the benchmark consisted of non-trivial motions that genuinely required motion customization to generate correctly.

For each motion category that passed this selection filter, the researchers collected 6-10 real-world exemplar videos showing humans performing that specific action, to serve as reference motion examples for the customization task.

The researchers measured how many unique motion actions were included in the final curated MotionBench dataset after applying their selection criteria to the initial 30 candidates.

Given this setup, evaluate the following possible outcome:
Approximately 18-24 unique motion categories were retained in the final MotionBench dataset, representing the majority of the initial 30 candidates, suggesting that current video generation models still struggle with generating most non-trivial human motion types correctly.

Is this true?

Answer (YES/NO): NO